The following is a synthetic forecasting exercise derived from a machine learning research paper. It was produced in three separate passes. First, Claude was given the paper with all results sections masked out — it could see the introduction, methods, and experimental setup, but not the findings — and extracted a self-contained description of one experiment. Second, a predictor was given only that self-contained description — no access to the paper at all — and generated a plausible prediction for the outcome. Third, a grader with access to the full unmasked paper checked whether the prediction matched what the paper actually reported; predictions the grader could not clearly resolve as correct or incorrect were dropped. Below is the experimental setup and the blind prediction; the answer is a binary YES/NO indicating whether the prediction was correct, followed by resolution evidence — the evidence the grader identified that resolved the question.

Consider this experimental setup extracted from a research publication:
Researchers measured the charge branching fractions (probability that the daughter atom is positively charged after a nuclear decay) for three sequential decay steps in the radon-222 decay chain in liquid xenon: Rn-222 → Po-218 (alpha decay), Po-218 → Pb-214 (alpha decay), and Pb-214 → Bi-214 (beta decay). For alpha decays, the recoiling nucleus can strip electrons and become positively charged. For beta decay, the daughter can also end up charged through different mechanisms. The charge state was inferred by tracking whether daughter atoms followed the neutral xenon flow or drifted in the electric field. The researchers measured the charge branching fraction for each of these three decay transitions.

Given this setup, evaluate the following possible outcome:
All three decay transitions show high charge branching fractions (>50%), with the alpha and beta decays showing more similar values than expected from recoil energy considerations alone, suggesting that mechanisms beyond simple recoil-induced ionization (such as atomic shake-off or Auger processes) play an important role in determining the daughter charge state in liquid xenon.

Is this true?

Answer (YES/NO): NO